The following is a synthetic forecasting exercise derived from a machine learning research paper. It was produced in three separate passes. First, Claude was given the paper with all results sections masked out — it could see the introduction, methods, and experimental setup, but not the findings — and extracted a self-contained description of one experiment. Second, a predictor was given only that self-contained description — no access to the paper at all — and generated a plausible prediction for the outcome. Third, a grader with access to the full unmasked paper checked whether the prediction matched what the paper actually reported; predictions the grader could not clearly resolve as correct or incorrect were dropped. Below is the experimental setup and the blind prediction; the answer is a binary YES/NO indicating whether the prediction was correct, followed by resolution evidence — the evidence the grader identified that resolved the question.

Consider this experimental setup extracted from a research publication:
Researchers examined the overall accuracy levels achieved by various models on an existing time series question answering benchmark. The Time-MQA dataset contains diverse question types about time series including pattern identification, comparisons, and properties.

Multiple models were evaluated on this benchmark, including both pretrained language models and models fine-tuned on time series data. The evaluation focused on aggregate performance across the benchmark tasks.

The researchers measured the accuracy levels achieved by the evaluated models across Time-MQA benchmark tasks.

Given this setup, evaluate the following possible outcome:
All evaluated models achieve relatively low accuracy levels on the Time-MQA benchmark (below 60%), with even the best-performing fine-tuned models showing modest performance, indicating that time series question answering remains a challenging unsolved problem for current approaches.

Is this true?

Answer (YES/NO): NO